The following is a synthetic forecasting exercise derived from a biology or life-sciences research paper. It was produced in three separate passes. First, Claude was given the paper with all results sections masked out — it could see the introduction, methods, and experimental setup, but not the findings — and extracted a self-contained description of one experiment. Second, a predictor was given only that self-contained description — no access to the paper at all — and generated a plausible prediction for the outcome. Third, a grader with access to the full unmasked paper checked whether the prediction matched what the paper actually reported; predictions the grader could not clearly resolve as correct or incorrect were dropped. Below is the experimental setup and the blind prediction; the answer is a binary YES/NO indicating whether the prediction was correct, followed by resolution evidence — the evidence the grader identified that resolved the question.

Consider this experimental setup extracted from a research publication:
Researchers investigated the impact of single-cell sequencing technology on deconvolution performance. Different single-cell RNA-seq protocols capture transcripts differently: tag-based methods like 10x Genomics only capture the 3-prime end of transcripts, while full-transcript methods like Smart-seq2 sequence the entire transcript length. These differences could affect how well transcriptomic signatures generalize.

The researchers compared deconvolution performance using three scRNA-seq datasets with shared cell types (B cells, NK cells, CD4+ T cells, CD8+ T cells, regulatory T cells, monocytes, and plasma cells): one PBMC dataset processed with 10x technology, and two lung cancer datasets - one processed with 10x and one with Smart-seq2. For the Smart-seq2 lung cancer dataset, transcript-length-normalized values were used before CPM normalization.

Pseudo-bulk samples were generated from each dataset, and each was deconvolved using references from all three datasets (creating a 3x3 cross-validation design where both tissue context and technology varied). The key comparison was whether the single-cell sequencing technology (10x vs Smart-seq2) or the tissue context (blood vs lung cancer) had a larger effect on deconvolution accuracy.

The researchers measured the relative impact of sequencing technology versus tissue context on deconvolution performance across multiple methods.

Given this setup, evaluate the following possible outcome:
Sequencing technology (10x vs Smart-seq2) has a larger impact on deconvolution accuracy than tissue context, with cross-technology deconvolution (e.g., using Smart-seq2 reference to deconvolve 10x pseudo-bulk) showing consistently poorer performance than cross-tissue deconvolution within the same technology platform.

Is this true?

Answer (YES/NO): NO